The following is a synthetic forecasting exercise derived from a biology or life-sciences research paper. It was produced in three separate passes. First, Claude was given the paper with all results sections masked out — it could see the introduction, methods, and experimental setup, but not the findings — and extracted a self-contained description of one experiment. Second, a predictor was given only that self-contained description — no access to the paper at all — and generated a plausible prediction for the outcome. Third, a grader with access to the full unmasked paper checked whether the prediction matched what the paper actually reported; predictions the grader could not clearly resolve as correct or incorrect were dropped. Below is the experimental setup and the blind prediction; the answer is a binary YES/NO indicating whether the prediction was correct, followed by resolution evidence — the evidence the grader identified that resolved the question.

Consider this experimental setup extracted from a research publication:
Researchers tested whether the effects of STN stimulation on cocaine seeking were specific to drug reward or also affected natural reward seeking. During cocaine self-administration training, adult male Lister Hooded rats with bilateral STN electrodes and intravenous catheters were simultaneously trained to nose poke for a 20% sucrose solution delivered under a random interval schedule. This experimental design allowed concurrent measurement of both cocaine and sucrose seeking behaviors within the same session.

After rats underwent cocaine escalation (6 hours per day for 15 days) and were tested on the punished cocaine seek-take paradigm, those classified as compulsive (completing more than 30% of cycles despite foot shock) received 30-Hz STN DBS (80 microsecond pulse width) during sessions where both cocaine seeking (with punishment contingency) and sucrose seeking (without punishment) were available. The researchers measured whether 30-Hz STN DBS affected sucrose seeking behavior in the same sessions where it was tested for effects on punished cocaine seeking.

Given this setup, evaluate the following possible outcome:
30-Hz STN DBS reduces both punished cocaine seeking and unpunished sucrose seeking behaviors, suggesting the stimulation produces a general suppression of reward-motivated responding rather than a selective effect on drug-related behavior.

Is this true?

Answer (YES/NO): NO